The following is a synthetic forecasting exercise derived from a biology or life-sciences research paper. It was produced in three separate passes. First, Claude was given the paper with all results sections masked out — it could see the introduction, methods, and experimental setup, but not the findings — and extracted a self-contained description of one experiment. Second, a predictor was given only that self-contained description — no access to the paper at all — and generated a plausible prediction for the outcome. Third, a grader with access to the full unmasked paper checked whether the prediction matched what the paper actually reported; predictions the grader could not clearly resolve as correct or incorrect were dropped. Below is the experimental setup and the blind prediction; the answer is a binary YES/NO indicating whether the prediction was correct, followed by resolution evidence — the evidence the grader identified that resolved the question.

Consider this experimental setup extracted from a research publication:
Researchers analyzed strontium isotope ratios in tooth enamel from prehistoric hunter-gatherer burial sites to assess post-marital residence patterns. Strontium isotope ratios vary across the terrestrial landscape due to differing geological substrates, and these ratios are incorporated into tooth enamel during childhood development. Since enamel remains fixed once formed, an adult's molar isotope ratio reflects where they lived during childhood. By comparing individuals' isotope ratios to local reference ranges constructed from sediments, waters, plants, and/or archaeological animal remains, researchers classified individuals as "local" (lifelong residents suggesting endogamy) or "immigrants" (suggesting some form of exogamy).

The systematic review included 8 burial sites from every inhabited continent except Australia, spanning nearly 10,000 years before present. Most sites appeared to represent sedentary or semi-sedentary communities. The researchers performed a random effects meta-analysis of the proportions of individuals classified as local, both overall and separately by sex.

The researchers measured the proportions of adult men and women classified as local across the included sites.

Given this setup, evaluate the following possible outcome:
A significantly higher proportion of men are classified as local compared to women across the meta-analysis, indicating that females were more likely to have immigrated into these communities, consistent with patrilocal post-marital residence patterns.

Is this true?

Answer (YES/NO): NO